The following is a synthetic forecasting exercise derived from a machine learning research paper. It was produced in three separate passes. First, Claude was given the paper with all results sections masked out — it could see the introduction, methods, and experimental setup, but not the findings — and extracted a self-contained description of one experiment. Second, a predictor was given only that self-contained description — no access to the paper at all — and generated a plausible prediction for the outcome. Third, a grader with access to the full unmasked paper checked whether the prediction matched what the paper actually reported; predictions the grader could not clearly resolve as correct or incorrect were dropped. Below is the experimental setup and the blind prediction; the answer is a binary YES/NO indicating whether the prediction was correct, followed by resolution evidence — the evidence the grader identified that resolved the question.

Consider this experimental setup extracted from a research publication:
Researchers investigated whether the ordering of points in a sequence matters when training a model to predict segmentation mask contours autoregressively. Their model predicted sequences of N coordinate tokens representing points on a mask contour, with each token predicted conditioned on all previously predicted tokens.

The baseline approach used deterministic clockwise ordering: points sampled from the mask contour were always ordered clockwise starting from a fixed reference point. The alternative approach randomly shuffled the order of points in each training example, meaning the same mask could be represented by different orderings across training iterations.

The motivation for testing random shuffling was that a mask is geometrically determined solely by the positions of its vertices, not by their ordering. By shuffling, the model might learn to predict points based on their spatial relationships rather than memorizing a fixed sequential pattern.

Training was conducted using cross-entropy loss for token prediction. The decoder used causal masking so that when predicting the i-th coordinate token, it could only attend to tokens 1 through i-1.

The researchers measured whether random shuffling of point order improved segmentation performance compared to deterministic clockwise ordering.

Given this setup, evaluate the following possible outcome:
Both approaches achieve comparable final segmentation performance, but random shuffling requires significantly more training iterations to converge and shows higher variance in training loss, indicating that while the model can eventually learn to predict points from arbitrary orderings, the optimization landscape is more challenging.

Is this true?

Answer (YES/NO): NO